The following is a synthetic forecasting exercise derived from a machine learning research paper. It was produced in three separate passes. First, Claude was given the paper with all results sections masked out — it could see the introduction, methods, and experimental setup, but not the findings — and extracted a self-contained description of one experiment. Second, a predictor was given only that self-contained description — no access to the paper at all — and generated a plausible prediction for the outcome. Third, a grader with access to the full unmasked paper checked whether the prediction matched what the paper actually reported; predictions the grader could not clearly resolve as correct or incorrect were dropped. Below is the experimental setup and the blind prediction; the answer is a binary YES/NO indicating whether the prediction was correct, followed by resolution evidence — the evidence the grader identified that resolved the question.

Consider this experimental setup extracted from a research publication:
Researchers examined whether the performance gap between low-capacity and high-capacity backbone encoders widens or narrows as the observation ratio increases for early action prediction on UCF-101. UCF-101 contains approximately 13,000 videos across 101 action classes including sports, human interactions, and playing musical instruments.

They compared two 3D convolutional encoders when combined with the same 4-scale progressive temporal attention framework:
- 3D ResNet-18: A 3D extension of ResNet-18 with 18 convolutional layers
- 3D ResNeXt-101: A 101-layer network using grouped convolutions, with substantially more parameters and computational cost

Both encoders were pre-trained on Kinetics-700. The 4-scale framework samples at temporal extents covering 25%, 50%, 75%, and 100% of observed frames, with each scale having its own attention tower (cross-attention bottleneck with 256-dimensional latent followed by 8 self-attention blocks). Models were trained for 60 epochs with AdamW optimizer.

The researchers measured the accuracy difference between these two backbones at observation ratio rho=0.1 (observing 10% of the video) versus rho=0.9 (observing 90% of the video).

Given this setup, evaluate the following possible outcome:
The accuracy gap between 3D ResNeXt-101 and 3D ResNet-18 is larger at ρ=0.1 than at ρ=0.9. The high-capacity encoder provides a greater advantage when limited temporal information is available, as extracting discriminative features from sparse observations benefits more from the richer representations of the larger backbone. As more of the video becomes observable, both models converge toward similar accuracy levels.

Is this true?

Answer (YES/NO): NO